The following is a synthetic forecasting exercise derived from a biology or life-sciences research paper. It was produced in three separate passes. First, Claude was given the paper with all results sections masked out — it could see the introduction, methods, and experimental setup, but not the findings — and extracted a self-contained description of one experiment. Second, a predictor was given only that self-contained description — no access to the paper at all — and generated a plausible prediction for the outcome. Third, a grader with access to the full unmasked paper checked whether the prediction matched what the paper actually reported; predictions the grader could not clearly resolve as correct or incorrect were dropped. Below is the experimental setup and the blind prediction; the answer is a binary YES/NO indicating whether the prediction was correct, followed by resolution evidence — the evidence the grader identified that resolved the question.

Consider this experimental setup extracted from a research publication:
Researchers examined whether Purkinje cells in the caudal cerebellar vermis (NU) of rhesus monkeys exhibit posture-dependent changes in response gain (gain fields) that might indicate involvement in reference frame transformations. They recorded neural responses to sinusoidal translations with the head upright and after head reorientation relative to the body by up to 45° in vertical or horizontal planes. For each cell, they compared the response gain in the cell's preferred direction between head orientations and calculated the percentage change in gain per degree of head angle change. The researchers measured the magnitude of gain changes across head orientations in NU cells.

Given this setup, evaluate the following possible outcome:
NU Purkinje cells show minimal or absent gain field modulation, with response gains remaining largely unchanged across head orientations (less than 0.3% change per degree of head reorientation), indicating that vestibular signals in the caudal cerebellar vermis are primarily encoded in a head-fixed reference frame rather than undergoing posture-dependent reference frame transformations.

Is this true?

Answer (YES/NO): NO